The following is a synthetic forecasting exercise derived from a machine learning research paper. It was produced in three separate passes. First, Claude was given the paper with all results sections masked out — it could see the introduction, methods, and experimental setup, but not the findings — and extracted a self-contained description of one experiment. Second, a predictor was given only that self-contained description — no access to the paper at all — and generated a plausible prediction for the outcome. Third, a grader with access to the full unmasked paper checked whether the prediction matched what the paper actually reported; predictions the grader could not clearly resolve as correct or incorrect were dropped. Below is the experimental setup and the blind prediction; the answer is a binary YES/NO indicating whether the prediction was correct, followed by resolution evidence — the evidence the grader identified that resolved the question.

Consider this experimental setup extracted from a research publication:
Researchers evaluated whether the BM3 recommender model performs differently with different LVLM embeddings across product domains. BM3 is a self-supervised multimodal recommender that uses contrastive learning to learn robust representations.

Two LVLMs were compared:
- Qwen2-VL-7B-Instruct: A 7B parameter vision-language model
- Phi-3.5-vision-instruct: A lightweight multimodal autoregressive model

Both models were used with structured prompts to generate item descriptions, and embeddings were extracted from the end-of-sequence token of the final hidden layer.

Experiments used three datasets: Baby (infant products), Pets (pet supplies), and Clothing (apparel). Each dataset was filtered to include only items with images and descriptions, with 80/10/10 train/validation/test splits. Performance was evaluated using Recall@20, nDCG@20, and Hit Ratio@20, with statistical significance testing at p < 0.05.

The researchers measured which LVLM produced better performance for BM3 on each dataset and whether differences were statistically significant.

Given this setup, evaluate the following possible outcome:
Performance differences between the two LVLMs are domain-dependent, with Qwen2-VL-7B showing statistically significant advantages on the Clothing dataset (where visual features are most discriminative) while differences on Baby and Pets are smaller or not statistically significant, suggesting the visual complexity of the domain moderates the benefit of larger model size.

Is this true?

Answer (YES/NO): NO